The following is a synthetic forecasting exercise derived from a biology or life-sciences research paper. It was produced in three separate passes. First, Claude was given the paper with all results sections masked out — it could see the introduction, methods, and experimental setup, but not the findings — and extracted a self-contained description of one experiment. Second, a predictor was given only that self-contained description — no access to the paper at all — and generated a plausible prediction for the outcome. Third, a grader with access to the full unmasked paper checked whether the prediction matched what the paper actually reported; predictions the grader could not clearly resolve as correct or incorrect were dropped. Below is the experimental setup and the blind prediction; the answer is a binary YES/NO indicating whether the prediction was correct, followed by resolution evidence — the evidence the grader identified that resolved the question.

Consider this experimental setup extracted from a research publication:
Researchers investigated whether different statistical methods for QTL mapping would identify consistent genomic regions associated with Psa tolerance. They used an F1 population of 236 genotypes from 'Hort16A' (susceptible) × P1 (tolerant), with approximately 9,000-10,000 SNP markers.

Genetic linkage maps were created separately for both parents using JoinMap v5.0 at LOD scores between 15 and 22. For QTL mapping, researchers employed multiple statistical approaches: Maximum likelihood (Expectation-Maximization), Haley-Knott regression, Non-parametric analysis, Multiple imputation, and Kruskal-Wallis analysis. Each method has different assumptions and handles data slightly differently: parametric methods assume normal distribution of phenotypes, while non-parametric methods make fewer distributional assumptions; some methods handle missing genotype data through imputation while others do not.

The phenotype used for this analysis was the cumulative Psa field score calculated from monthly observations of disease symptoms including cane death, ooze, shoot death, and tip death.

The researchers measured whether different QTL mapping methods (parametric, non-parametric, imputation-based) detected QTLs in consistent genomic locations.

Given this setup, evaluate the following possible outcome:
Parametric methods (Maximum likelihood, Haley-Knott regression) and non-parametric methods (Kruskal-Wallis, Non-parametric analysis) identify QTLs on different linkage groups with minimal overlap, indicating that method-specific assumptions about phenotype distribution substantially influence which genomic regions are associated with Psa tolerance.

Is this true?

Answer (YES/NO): NO